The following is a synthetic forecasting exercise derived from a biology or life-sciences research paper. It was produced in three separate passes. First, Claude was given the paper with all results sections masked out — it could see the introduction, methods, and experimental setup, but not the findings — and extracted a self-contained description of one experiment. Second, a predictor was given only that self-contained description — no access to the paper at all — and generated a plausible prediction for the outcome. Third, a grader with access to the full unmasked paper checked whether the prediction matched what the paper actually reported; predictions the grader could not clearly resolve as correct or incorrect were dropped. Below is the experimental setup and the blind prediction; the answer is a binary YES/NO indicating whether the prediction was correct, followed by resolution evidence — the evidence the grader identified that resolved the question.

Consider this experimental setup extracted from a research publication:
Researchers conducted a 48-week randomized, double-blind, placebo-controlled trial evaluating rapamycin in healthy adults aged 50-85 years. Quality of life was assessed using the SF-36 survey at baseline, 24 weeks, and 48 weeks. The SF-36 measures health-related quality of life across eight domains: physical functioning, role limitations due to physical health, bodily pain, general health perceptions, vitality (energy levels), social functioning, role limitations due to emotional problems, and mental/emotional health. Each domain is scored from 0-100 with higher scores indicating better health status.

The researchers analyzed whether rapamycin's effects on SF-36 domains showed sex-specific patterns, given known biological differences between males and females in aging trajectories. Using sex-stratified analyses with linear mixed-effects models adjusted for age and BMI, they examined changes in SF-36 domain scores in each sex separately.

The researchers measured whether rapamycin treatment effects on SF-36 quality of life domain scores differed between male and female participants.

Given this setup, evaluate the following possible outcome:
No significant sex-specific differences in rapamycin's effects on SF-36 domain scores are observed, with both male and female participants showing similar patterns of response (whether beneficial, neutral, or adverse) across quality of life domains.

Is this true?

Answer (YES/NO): NO